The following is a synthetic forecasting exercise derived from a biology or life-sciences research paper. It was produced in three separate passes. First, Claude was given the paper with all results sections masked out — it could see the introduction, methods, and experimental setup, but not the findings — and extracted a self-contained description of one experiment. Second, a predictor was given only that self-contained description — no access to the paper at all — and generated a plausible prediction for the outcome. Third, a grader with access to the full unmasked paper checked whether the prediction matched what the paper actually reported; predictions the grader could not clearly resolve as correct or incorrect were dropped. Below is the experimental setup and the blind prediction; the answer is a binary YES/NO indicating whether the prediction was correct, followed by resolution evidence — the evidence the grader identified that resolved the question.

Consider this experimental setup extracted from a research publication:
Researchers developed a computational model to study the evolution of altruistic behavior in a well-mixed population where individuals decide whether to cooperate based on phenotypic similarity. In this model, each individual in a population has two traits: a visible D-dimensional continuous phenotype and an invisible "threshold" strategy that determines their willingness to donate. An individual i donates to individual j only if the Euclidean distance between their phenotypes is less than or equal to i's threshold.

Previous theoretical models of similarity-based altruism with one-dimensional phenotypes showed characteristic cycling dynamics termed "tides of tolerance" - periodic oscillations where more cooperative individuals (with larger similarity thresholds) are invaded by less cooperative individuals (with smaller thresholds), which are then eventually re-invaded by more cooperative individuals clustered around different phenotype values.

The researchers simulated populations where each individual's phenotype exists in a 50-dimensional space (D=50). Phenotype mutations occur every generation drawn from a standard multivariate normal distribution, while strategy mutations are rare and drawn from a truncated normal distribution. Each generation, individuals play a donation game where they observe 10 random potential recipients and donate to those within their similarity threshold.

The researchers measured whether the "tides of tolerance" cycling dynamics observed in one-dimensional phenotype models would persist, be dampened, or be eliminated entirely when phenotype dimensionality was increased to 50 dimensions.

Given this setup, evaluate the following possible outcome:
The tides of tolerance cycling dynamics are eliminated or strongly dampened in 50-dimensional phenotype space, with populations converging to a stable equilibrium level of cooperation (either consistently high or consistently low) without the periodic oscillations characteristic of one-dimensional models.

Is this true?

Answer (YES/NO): YES